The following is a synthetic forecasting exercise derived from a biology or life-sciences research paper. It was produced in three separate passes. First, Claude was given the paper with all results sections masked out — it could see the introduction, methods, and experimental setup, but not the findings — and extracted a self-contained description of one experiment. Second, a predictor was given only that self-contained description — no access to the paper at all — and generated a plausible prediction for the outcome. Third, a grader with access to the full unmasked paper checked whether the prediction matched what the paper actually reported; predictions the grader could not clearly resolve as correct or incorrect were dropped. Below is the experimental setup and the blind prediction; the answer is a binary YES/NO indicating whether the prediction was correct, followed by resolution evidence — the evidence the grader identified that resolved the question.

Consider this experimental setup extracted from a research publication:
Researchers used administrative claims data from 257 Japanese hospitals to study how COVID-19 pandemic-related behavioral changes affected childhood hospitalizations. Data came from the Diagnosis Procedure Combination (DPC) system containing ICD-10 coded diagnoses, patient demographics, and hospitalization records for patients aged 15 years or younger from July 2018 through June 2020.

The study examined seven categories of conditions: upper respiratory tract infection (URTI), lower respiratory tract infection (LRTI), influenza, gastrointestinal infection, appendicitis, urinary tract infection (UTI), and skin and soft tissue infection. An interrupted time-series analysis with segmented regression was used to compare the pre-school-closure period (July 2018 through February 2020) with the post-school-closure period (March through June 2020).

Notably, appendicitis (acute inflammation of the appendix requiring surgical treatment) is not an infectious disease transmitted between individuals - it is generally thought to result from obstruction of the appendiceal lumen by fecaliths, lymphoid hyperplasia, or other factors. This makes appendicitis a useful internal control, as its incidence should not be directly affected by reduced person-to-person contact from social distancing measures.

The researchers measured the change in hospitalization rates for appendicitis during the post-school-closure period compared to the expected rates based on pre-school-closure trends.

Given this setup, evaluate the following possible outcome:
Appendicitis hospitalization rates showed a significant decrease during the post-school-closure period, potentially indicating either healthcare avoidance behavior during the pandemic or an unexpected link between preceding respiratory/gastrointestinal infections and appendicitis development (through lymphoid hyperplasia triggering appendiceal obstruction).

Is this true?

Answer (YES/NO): NO